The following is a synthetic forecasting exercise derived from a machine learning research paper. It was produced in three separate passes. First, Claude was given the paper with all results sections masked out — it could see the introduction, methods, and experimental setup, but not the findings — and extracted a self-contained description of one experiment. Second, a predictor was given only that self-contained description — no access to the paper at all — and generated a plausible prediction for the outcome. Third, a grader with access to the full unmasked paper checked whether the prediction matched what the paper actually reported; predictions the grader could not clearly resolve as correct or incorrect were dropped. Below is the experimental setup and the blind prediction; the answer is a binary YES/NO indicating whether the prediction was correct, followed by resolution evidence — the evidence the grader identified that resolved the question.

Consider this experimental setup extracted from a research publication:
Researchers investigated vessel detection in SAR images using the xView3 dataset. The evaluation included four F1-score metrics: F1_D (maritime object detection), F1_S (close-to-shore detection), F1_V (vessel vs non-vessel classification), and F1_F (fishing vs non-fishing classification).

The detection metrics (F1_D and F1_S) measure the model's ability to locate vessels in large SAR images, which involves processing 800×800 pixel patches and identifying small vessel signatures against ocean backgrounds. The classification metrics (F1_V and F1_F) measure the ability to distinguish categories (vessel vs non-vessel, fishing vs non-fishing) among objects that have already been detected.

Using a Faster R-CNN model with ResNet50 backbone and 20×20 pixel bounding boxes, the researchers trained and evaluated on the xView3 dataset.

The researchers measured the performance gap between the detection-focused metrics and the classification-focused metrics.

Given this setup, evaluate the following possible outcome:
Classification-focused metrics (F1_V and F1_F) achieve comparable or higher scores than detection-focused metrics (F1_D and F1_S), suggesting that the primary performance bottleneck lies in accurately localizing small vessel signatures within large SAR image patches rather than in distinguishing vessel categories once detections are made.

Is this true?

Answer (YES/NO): YES